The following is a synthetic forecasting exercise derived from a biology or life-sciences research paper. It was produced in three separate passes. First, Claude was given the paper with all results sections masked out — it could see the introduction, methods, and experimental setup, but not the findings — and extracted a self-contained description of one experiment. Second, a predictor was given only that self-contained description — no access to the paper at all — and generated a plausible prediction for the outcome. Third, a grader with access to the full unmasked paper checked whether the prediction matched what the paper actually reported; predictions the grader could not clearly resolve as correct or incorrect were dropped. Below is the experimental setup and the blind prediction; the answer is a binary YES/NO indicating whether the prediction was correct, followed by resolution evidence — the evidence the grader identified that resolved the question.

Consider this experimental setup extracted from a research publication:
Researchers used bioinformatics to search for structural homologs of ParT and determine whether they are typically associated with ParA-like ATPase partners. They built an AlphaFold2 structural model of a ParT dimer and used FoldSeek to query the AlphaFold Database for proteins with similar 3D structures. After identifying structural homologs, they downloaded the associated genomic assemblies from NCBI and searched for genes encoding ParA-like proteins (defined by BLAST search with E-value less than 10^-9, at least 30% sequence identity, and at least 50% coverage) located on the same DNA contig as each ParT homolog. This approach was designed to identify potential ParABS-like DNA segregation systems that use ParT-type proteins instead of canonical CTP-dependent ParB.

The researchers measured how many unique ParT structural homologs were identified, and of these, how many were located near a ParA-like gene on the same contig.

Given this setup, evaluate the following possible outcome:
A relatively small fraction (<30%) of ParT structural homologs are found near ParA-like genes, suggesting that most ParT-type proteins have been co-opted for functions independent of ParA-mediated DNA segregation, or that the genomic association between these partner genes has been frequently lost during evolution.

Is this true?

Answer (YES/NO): YES